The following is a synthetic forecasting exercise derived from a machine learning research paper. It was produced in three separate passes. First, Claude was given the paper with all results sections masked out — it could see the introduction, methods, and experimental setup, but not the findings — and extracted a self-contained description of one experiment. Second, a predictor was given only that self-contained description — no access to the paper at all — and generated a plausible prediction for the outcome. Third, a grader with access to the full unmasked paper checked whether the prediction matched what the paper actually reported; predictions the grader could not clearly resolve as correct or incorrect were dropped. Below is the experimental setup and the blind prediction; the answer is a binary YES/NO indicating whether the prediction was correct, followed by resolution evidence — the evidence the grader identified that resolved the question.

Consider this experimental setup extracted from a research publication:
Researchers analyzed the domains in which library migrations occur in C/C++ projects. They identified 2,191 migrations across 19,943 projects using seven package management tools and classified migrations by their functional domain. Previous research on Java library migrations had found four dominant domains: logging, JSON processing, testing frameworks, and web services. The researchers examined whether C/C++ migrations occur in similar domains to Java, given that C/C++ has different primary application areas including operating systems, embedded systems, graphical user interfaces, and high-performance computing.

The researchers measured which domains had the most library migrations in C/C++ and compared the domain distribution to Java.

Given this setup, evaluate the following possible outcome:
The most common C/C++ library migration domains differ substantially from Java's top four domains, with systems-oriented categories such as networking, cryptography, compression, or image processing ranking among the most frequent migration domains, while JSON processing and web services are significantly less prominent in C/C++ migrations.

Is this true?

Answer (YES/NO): NO